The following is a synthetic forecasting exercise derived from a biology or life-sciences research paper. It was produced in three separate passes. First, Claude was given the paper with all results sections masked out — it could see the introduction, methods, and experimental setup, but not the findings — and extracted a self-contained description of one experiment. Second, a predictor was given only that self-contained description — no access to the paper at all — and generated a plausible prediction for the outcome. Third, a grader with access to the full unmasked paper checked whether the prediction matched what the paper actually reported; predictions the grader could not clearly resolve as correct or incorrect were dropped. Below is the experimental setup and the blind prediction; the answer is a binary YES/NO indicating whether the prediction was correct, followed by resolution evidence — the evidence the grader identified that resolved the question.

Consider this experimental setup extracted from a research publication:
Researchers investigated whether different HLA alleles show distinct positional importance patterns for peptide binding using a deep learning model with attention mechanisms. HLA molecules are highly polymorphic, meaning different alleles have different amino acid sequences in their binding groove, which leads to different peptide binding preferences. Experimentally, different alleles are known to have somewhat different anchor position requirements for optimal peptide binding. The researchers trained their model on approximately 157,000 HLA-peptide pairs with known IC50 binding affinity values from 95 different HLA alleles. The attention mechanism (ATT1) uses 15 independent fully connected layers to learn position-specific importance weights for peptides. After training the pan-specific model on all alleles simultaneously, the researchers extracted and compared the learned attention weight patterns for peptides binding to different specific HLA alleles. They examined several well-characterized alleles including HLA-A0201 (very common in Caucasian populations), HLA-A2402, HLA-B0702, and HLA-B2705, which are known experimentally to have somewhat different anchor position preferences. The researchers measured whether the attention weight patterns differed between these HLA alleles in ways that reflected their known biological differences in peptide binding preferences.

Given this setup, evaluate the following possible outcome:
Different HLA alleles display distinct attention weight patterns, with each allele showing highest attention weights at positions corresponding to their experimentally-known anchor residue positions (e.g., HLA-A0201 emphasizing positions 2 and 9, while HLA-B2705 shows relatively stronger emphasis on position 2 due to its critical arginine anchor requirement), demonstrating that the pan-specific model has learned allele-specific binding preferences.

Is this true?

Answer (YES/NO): NO